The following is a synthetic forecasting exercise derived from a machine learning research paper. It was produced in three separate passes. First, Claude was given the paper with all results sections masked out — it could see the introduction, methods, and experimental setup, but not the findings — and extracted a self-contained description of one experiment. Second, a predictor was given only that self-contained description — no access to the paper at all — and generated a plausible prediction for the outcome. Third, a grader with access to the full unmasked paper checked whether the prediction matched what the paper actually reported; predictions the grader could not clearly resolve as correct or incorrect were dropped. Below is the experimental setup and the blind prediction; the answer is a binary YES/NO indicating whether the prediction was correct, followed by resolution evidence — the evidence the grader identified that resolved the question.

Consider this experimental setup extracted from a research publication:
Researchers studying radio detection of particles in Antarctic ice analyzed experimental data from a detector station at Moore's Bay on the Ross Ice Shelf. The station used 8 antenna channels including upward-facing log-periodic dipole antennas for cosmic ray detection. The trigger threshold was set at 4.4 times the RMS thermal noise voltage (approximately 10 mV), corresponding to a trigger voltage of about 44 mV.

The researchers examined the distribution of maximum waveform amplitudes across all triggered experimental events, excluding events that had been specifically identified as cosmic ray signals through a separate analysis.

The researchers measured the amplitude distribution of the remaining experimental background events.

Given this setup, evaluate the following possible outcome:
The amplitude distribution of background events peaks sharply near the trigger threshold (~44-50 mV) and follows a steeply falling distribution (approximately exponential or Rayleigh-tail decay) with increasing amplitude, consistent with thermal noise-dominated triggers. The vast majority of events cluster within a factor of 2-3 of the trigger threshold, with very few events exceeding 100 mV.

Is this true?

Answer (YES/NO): NO